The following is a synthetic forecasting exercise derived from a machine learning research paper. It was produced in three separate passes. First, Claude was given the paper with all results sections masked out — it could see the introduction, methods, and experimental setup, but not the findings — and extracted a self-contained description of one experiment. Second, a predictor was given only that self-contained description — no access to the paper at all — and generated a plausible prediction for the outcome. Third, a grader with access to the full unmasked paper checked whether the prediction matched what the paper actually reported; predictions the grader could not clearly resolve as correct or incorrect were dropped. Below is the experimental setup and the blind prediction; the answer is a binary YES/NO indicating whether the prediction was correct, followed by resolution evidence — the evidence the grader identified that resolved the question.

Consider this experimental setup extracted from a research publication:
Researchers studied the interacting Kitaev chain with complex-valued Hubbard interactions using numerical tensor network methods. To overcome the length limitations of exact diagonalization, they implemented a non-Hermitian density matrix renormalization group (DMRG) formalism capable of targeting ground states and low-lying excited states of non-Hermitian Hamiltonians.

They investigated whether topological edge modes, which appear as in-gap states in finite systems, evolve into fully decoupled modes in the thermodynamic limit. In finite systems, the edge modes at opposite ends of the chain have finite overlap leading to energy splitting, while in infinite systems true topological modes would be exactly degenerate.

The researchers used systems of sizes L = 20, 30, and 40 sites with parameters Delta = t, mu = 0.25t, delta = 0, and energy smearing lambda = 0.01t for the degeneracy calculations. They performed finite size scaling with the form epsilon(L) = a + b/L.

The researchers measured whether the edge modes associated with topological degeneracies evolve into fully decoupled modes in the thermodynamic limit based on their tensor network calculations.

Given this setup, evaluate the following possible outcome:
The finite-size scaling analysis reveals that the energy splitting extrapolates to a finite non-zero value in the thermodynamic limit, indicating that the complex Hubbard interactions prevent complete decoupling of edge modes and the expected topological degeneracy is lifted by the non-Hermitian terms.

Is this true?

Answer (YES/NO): NO